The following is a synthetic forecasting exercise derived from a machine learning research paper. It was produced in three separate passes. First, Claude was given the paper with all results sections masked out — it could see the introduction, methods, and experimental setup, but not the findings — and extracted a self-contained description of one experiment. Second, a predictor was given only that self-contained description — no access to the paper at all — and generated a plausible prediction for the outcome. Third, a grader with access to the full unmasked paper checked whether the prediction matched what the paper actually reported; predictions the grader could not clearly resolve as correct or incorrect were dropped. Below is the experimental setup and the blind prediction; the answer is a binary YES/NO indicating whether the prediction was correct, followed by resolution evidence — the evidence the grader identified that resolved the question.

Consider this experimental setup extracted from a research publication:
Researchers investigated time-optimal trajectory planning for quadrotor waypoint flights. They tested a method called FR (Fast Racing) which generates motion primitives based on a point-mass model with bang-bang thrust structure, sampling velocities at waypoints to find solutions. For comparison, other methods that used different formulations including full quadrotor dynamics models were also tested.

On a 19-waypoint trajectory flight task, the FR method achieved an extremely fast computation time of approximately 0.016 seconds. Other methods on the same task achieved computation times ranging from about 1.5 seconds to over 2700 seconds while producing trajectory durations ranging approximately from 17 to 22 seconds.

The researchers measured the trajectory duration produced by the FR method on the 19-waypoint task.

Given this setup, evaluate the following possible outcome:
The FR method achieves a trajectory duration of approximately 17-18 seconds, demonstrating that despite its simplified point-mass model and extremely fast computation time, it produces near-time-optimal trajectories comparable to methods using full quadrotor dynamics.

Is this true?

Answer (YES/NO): NO